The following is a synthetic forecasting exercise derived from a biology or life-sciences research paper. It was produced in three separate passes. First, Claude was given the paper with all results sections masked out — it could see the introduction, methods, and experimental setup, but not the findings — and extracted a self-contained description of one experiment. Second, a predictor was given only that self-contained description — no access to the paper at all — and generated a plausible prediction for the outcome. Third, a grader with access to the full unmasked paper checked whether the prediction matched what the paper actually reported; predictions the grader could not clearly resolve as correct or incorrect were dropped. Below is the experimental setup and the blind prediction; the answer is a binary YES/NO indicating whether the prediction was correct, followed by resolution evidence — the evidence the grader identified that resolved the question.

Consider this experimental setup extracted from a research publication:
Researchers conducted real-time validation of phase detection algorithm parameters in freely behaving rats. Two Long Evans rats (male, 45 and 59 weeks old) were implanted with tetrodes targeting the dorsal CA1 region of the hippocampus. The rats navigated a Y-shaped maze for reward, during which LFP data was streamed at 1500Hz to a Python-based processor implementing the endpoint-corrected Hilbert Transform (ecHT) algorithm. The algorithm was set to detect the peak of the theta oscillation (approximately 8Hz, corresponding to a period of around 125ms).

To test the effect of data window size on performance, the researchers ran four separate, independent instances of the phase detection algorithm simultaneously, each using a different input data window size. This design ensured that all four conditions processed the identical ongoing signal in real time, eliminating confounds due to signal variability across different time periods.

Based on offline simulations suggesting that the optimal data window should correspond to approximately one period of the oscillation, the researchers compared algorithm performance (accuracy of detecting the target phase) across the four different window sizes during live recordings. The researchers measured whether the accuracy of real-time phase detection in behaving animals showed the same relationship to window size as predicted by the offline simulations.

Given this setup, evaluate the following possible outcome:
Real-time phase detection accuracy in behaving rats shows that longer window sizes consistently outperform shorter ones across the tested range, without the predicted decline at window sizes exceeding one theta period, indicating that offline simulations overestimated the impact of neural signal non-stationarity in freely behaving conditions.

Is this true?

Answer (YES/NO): NO